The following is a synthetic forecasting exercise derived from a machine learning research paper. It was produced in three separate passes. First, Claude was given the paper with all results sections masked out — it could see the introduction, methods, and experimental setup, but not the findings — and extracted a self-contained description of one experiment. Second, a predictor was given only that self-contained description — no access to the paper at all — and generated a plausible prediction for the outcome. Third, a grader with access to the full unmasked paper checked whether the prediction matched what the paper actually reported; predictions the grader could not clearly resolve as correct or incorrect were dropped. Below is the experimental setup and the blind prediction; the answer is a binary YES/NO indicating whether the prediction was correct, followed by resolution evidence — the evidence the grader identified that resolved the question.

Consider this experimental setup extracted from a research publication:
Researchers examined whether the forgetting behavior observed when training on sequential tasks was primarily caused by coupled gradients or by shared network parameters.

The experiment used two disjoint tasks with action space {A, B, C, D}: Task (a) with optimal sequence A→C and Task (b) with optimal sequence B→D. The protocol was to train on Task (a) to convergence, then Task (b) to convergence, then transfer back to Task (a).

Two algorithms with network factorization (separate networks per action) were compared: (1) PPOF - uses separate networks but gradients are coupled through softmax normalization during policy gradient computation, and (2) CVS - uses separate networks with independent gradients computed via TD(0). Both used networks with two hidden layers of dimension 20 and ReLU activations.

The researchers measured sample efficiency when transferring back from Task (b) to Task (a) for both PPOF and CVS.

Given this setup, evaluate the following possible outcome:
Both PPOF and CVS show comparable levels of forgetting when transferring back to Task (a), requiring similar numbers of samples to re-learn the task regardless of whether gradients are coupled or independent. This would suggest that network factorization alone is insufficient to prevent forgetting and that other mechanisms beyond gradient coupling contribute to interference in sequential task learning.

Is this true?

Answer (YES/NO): NO